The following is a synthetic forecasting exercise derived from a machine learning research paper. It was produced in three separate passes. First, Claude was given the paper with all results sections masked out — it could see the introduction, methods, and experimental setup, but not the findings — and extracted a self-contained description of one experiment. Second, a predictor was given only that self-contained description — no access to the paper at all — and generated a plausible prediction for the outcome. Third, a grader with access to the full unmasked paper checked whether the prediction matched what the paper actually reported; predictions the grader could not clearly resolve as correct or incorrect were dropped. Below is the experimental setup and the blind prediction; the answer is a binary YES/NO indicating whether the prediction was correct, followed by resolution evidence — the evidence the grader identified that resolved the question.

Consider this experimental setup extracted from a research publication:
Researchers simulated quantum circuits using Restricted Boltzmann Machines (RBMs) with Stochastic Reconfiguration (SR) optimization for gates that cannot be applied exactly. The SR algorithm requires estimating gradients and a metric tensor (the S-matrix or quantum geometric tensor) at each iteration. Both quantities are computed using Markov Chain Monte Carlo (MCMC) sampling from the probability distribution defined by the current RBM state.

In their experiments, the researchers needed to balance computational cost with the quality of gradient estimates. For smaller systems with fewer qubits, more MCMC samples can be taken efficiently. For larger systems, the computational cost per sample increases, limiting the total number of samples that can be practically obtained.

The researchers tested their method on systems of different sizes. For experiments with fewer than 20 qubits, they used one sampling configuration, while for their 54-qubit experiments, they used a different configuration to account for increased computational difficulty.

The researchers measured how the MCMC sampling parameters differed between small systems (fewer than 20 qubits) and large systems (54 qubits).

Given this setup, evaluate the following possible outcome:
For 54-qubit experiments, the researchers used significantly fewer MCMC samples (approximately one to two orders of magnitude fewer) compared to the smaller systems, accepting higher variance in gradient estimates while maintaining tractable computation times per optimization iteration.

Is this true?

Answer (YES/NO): NO